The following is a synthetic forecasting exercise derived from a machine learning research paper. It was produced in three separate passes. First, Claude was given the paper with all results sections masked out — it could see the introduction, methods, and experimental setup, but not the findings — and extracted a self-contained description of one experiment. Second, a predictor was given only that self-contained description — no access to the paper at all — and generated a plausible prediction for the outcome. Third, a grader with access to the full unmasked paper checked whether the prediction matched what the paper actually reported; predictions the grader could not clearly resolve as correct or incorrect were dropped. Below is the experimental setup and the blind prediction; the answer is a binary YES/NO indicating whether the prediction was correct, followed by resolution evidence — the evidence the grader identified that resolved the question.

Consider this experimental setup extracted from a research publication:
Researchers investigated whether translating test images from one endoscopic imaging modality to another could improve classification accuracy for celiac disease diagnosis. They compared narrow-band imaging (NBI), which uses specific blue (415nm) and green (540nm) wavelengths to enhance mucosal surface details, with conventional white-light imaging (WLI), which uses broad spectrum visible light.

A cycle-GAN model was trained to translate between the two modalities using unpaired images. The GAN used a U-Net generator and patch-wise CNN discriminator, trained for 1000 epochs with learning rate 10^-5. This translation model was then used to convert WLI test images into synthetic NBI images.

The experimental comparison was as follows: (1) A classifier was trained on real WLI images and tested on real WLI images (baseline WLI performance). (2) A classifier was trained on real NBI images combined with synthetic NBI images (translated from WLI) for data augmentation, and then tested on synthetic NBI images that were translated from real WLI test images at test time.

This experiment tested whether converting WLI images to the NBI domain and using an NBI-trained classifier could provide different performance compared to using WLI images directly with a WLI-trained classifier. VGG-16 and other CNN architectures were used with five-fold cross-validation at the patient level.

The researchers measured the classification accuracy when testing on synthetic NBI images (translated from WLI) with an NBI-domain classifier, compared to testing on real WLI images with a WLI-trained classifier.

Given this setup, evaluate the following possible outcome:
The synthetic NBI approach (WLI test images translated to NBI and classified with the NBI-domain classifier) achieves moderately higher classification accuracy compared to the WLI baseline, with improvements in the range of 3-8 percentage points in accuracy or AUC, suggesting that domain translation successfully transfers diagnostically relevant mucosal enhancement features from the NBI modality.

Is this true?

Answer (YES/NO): NO